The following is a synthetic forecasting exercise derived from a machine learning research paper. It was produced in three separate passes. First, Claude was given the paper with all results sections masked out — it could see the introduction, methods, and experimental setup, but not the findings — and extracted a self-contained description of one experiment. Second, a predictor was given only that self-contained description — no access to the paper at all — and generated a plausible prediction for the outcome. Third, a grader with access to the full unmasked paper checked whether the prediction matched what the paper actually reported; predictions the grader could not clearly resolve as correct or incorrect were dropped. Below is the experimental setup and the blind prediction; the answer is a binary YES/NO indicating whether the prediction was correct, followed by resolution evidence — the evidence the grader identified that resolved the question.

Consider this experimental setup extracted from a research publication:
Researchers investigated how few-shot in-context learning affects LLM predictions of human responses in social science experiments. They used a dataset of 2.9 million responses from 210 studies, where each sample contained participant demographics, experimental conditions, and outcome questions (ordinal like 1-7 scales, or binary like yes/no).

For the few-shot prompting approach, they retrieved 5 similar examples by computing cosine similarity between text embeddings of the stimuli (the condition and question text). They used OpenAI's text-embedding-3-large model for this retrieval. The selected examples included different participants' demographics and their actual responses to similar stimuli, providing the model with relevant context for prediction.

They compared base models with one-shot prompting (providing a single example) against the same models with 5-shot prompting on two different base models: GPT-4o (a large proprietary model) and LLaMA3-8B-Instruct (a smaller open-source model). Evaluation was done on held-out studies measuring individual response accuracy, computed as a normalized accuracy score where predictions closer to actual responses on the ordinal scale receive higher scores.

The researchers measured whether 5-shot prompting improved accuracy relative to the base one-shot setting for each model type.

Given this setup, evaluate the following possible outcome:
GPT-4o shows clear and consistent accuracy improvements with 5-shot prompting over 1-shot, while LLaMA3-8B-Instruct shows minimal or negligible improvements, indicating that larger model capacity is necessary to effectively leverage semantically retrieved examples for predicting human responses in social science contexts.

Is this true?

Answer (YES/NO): NO